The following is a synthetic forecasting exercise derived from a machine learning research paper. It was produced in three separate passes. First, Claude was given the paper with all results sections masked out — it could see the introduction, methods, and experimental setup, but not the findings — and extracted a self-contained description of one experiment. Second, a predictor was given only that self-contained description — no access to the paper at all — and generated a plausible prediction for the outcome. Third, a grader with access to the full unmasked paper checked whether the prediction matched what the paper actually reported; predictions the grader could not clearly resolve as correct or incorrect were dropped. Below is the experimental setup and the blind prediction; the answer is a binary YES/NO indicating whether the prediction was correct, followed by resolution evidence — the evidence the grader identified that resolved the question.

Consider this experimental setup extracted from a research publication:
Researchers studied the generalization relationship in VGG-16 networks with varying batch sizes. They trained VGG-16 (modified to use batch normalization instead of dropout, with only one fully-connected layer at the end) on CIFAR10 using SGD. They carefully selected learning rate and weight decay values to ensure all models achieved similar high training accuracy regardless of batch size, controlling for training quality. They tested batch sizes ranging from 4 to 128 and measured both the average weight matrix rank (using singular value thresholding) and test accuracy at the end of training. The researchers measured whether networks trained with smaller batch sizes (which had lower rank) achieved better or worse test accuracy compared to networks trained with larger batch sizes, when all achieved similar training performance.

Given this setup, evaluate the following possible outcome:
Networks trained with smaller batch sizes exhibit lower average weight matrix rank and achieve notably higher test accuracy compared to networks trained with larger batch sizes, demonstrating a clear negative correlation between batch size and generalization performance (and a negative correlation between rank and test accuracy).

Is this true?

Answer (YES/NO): NO